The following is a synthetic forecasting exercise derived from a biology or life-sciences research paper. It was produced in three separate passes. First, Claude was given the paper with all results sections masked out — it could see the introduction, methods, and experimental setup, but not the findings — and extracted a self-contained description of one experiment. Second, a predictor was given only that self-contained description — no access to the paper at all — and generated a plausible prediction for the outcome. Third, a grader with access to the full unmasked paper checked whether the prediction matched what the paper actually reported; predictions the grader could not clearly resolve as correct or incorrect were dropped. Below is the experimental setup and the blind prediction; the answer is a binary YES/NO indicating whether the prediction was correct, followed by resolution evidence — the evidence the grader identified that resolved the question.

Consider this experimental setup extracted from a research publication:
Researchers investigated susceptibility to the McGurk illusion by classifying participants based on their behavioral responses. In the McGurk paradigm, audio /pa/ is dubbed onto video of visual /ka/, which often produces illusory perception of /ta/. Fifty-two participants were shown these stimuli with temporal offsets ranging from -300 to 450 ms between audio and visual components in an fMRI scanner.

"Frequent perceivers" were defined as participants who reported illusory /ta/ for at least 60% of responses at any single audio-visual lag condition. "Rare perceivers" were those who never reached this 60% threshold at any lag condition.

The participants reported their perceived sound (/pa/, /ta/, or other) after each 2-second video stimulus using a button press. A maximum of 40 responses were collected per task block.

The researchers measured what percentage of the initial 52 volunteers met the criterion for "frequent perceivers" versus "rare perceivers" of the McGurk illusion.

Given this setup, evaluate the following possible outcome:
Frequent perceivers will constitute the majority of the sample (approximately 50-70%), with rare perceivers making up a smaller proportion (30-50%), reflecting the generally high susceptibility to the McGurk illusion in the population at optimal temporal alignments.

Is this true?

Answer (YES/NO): NO